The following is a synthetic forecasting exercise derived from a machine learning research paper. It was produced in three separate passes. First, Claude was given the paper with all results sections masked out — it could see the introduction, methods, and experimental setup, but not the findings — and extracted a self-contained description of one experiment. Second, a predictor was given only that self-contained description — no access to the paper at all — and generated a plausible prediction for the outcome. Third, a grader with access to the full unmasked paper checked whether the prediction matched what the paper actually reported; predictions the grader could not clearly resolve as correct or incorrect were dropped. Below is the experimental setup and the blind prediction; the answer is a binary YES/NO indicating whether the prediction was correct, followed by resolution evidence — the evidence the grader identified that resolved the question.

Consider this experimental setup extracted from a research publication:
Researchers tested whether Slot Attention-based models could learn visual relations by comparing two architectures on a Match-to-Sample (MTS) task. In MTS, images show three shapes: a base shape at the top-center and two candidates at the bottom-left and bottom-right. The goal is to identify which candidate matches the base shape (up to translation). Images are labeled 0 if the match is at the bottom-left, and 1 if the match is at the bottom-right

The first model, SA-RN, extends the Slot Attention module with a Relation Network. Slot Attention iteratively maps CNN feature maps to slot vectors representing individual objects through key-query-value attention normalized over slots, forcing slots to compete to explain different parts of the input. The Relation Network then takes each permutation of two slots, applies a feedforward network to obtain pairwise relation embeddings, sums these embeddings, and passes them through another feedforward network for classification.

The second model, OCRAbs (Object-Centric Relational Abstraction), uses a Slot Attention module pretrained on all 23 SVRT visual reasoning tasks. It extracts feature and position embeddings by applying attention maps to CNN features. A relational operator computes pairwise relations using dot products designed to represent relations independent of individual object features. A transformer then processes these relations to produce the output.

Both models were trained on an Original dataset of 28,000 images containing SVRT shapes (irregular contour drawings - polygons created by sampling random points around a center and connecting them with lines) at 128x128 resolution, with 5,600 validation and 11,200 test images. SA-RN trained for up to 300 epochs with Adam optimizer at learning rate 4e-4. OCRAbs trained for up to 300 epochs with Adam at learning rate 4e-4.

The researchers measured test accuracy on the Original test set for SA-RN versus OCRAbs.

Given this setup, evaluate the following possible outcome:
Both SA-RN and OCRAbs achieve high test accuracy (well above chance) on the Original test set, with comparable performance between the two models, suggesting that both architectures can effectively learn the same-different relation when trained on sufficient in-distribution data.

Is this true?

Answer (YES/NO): YES